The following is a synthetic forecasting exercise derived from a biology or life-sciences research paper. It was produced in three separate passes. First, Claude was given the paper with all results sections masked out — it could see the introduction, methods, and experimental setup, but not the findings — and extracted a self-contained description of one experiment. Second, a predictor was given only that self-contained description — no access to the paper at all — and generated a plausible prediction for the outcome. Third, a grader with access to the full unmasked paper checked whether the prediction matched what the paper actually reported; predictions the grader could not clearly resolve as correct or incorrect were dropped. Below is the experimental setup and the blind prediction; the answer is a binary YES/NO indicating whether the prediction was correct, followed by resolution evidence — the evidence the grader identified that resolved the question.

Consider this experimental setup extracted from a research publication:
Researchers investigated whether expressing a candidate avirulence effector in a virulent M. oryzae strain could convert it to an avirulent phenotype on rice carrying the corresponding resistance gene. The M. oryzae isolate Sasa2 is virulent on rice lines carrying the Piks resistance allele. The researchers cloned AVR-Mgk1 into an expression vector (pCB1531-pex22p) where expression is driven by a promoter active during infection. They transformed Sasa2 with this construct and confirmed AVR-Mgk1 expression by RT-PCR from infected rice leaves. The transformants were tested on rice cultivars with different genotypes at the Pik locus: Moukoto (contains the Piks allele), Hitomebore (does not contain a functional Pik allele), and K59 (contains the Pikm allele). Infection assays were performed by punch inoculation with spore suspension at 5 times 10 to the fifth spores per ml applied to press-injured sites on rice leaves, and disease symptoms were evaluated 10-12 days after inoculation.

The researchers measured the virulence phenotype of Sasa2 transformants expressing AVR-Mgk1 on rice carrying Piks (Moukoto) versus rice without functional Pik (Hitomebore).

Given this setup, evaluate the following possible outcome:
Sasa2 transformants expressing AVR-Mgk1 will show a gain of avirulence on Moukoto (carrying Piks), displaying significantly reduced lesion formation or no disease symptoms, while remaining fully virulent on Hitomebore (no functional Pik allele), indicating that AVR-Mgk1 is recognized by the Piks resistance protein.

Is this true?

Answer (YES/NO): YES